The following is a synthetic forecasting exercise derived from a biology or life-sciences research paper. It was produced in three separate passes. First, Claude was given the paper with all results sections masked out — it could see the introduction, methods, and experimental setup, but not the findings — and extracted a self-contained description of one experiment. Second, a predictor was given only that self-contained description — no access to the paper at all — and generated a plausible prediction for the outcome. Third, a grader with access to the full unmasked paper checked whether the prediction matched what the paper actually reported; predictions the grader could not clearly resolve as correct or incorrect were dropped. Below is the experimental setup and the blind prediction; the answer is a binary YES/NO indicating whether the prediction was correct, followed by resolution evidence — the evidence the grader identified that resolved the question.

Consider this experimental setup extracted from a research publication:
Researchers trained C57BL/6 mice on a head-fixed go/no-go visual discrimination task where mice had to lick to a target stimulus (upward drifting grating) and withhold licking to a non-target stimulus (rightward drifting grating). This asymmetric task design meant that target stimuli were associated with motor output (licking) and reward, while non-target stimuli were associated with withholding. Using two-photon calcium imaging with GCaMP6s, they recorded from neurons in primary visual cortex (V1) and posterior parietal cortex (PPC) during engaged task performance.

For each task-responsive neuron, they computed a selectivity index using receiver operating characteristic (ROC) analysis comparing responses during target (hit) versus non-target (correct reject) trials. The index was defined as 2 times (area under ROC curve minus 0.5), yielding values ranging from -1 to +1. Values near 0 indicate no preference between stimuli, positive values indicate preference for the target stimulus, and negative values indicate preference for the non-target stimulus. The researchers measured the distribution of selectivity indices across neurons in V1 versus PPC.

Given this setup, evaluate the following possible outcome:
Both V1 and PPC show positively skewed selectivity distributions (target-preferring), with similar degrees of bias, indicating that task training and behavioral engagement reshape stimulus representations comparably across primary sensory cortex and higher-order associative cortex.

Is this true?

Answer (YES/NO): NO